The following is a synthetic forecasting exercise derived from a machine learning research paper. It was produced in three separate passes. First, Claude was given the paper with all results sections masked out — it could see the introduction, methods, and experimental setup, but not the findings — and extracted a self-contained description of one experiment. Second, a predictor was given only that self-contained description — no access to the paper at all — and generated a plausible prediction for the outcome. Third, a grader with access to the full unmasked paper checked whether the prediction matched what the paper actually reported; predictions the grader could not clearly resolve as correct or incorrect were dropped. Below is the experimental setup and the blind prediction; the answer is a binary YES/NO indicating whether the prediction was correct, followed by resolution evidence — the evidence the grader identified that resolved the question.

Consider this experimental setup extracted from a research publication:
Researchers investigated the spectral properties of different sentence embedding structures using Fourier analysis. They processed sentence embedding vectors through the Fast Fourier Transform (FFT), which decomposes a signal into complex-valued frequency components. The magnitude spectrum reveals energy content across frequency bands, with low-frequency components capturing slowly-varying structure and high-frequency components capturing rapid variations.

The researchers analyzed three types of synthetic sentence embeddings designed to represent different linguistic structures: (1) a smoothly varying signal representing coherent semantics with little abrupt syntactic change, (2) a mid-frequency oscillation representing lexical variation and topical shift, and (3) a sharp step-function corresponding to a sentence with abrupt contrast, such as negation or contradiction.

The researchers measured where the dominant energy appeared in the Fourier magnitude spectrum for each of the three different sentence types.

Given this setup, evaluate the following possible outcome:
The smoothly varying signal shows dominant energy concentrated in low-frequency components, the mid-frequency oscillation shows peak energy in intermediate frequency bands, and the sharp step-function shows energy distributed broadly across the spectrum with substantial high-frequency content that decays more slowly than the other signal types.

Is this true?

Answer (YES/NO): NO